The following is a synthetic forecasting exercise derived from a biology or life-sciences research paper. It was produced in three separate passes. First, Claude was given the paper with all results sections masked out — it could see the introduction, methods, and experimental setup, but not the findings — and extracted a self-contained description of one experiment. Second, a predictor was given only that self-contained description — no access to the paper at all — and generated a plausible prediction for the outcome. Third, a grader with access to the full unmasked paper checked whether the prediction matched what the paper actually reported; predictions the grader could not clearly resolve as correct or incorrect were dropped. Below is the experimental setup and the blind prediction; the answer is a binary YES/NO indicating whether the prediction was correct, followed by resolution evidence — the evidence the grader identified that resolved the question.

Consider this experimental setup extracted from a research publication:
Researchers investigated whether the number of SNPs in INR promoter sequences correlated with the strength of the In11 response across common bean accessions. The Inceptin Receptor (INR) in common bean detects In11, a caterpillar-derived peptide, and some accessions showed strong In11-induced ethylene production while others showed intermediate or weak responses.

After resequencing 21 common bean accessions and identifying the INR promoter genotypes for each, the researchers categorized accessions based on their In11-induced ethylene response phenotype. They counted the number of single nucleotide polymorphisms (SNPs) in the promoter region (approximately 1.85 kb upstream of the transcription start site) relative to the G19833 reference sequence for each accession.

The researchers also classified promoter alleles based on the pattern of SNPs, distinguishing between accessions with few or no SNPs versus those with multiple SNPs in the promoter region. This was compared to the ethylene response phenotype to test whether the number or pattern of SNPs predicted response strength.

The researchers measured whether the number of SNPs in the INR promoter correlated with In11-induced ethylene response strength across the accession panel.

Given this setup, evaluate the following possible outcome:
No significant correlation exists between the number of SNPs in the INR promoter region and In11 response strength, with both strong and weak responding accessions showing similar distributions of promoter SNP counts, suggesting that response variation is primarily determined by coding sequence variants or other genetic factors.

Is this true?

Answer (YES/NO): NO